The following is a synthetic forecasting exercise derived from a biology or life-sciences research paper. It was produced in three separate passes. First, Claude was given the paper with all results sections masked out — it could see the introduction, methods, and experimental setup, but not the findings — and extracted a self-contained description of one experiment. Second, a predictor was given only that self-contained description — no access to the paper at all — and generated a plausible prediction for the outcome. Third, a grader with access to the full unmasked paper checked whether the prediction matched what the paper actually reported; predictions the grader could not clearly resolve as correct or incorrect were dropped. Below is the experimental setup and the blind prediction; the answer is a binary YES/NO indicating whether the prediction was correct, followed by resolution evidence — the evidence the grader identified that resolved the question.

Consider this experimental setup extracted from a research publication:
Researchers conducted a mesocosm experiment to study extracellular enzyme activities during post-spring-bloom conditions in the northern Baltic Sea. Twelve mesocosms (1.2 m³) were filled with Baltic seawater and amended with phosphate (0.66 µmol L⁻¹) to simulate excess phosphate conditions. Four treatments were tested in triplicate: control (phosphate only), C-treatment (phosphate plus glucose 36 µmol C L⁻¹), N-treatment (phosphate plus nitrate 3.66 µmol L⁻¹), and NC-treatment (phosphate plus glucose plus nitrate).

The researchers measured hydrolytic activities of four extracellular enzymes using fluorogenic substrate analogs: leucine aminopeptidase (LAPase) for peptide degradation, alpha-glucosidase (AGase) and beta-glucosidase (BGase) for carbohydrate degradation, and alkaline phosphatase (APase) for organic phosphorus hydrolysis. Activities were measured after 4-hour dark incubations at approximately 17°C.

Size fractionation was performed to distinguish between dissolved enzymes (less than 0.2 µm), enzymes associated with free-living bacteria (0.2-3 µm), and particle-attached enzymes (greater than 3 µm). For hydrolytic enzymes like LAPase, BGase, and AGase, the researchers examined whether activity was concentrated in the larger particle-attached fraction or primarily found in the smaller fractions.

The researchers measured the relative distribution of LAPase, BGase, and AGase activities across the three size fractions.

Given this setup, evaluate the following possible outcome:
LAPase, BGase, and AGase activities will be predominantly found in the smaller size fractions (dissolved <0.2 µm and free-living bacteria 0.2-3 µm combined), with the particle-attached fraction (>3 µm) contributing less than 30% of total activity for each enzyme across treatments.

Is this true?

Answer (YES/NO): NO